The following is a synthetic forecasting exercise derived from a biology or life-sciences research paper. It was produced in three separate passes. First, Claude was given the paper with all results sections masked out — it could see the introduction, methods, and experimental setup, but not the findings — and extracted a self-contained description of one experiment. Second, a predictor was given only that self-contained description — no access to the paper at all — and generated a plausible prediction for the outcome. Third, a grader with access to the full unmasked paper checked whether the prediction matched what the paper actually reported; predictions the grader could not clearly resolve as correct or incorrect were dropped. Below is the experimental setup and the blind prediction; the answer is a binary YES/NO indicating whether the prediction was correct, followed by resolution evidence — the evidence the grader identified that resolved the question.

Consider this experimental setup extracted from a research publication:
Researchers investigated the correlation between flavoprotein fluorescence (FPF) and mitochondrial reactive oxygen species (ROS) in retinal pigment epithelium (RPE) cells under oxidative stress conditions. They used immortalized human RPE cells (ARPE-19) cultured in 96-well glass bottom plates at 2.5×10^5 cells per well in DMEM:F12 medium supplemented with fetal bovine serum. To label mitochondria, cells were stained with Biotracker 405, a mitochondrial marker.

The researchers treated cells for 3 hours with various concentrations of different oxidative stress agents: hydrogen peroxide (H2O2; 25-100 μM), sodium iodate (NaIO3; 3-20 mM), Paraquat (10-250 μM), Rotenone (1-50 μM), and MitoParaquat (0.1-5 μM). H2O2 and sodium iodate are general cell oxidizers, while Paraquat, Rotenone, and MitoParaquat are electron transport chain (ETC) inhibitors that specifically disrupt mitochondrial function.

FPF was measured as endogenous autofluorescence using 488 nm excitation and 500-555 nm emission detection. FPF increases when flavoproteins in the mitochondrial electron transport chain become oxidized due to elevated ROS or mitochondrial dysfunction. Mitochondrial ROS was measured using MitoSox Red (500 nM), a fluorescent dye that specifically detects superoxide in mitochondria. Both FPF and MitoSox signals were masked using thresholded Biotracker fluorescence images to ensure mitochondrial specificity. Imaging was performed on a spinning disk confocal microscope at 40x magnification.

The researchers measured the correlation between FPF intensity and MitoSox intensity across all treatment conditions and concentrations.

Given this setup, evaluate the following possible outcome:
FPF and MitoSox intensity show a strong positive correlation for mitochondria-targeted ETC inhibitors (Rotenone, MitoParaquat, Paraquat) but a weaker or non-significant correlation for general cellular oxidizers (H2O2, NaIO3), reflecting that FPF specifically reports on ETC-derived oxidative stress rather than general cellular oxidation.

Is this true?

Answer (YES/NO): NO